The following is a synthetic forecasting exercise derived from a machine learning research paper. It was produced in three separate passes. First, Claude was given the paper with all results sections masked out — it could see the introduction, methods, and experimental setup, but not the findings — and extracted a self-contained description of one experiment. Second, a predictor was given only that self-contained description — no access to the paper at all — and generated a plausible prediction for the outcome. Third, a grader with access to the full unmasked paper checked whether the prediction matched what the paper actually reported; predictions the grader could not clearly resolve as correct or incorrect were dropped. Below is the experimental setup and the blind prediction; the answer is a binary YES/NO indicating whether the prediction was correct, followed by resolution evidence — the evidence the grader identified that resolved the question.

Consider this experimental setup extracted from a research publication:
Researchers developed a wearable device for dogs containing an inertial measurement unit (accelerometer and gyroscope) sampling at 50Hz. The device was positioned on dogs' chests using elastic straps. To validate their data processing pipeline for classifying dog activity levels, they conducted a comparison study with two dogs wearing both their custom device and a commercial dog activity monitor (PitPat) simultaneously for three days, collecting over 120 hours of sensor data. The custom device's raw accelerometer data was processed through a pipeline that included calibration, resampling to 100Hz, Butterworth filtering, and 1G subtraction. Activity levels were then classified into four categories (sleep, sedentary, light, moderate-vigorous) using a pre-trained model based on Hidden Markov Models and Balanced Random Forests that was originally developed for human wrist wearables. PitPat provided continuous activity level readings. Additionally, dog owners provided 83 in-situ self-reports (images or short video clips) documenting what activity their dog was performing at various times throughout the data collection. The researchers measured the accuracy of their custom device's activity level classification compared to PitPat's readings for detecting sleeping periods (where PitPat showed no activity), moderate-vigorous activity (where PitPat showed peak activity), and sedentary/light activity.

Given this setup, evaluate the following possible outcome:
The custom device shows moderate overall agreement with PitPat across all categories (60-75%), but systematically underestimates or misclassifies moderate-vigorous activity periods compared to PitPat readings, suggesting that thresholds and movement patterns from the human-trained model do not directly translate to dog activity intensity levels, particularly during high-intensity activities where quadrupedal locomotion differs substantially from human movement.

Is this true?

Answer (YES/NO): NO